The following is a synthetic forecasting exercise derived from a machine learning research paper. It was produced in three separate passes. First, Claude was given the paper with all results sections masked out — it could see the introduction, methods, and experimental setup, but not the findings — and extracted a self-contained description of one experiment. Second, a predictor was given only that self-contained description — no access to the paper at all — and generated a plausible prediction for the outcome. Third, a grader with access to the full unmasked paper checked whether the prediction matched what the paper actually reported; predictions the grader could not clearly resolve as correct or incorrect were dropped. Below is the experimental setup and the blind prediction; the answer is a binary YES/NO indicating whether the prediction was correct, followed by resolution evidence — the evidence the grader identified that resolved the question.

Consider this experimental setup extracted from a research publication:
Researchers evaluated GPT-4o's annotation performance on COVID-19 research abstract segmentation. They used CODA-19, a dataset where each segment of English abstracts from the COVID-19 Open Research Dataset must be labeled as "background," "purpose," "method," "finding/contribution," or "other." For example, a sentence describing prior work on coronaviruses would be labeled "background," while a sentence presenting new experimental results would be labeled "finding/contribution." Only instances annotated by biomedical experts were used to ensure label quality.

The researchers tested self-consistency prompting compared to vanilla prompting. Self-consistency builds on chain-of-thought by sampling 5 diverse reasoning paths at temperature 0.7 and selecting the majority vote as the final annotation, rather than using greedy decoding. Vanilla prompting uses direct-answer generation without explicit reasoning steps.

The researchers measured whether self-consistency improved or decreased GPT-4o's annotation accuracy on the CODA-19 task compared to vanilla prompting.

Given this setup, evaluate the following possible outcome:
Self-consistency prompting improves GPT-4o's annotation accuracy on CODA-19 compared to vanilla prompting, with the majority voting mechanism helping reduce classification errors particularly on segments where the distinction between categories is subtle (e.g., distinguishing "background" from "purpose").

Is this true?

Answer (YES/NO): NO